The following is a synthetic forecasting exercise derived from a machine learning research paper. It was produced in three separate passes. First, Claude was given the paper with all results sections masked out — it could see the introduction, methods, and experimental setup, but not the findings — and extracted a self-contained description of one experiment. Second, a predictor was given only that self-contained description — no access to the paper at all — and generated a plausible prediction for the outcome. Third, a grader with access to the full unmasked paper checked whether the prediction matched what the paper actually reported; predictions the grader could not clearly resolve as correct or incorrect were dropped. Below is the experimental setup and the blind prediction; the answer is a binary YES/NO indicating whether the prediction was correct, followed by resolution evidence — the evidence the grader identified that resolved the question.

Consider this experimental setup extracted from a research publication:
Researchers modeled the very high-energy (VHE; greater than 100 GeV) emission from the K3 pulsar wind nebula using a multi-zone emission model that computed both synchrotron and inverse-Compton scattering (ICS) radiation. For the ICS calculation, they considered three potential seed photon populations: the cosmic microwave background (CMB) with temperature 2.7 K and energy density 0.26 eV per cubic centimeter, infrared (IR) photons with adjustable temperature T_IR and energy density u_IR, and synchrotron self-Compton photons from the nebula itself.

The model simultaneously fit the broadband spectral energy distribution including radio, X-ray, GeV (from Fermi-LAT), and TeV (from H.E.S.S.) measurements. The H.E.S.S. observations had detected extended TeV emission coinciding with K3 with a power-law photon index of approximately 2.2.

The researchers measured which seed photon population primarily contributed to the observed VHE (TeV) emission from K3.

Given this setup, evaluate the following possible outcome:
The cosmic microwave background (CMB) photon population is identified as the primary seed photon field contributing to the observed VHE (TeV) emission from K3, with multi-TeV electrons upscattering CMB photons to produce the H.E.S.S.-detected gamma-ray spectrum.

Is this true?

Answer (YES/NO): NO